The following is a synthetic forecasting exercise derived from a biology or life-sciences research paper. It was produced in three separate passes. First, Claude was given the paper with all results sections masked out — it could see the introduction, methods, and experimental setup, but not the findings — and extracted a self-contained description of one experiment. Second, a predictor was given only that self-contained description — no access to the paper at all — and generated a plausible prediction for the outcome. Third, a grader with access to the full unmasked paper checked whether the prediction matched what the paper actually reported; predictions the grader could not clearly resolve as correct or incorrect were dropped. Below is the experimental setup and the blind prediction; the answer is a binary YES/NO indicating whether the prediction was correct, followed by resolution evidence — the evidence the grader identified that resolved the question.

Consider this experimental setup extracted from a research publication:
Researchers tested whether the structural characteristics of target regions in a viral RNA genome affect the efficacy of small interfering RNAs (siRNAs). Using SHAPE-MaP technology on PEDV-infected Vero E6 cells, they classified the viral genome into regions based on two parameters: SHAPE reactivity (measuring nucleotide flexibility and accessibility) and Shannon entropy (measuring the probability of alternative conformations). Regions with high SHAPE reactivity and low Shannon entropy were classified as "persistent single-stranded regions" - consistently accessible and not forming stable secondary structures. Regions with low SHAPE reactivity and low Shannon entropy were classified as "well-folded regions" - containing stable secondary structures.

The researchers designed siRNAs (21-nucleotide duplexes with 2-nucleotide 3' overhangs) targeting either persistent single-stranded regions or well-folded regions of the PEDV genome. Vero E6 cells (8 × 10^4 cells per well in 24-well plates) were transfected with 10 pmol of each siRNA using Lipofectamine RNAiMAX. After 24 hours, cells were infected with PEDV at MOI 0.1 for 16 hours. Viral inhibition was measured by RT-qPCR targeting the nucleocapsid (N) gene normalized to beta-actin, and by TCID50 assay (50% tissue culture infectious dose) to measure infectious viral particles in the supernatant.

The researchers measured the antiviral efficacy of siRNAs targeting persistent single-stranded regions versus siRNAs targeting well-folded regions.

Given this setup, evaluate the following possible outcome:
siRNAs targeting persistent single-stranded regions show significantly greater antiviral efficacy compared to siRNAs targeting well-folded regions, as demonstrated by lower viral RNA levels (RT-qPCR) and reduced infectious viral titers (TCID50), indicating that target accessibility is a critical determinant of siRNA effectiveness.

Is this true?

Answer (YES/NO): YES